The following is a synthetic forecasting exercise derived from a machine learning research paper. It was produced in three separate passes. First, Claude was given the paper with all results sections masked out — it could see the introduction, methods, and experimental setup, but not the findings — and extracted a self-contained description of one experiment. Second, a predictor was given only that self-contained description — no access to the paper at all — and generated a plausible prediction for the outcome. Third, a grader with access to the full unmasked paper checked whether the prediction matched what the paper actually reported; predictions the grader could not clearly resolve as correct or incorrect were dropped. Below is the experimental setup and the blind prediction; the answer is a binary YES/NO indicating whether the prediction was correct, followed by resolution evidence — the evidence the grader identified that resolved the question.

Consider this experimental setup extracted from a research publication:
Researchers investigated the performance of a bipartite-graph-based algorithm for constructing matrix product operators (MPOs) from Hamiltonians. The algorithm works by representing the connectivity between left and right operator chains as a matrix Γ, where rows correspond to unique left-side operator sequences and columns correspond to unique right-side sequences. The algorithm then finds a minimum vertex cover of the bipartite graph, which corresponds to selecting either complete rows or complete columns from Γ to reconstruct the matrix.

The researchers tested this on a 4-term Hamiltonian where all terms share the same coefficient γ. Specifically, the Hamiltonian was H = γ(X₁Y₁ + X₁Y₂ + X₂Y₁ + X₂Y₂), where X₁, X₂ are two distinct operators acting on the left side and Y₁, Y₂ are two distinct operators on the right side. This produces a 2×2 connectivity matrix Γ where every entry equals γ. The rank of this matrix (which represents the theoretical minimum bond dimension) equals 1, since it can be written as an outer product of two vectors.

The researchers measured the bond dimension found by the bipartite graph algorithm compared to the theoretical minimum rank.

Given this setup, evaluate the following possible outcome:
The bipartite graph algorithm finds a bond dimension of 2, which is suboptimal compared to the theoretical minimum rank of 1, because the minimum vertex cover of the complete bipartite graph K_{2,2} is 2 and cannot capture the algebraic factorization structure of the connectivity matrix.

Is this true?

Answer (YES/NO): YES